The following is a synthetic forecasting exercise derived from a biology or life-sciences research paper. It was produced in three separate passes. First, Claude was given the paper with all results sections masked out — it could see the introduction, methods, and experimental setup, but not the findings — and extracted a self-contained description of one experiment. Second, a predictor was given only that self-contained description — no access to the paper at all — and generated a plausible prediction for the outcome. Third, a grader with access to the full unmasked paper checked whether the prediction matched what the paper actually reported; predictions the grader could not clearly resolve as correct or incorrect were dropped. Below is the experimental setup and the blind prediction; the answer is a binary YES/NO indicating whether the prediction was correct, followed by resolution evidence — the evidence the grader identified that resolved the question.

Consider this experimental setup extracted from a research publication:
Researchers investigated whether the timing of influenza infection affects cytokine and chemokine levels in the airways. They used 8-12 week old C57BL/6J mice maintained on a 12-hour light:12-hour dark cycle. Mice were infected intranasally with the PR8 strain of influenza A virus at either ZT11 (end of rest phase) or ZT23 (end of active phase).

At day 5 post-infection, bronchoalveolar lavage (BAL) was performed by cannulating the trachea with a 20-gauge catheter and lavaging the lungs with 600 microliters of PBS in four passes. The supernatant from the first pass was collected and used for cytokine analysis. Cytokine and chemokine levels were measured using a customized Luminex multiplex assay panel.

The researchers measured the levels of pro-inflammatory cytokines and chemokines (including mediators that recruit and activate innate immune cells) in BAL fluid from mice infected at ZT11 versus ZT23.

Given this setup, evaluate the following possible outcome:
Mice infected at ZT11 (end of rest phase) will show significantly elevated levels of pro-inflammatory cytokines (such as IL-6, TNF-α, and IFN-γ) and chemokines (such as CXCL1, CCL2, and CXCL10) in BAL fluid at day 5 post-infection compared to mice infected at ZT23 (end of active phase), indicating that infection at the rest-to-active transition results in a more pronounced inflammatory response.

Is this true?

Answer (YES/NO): NO